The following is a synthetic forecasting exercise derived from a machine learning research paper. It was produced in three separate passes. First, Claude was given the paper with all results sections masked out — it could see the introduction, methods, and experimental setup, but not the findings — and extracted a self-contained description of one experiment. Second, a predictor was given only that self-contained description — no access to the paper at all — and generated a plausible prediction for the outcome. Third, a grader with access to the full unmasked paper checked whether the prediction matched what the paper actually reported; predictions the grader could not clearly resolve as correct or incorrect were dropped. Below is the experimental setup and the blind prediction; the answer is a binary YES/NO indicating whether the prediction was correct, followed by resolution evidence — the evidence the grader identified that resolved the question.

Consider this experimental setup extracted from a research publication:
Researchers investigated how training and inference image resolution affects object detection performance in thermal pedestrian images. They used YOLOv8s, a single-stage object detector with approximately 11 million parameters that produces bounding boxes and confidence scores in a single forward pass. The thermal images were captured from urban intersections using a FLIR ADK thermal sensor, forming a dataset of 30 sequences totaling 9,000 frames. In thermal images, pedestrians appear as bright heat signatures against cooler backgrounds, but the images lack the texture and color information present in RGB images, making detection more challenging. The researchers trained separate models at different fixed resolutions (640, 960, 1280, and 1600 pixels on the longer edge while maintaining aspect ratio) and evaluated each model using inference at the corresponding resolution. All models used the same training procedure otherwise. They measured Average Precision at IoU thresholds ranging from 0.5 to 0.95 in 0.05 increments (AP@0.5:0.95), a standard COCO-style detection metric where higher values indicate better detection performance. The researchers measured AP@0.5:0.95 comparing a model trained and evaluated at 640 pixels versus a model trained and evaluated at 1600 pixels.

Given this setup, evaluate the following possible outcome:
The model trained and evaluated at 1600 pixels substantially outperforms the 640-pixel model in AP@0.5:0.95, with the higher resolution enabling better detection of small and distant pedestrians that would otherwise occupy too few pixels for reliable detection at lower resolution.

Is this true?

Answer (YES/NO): NO